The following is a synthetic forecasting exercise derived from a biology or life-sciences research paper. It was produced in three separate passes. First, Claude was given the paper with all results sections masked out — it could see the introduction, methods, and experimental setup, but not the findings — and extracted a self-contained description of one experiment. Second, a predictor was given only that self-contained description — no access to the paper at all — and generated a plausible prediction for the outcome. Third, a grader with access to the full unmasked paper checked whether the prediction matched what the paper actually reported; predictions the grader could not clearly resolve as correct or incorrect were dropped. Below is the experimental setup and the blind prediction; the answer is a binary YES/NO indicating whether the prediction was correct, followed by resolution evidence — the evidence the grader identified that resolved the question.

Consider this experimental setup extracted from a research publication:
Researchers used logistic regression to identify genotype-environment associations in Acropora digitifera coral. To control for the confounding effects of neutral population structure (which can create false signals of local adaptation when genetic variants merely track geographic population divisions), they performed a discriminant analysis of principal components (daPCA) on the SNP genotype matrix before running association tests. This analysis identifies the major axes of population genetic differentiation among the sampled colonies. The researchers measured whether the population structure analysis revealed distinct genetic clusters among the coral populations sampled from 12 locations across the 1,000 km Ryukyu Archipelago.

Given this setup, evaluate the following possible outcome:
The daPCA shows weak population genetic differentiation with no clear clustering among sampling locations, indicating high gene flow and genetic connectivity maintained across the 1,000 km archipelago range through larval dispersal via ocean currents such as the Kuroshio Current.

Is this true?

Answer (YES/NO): NO